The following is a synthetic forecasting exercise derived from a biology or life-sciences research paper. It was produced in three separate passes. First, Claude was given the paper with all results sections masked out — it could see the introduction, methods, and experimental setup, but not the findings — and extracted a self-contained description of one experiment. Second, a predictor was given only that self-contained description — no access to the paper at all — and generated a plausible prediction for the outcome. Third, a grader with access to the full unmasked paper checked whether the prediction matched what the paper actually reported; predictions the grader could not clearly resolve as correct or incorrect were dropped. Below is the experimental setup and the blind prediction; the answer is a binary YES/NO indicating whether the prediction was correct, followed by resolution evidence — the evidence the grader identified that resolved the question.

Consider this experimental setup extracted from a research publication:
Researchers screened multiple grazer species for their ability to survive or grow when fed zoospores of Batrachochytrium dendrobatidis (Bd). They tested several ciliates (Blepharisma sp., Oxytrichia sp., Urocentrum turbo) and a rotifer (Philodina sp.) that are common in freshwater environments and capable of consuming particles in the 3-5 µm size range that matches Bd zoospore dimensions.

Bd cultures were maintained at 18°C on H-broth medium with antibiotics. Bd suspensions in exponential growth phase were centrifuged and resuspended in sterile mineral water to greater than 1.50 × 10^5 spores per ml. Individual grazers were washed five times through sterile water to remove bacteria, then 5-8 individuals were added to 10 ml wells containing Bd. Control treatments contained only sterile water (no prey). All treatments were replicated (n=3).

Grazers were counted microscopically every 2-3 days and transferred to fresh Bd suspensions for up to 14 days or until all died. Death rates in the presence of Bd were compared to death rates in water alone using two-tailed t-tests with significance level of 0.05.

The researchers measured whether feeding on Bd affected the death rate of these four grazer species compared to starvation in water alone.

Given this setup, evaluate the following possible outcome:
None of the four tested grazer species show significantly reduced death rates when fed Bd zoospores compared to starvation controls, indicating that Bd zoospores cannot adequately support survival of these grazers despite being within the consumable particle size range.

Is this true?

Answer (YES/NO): YES